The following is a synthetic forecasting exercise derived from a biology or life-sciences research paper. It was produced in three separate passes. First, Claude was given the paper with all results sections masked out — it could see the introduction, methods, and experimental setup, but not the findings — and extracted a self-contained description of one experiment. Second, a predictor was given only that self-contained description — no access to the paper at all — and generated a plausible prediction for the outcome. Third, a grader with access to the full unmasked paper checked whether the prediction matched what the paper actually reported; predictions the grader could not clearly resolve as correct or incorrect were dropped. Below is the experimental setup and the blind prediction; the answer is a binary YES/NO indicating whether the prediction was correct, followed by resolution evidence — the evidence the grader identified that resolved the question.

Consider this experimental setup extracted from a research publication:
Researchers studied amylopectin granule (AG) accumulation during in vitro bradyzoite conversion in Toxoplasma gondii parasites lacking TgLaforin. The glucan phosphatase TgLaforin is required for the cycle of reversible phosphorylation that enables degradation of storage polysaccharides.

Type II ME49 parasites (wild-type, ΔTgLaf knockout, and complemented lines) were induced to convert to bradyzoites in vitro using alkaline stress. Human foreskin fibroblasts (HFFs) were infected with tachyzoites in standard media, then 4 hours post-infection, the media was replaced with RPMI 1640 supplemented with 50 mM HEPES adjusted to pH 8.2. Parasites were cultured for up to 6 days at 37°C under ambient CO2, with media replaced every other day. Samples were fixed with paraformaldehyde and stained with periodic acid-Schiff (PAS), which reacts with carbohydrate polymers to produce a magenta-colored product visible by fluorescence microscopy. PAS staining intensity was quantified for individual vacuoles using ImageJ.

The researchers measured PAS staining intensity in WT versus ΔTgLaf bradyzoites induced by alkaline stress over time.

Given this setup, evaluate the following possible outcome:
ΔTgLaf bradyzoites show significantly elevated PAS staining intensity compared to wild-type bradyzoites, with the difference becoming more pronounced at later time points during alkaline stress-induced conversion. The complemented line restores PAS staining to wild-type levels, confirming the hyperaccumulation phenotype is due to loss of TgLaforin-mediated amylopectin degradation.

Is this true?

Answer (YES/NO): NO